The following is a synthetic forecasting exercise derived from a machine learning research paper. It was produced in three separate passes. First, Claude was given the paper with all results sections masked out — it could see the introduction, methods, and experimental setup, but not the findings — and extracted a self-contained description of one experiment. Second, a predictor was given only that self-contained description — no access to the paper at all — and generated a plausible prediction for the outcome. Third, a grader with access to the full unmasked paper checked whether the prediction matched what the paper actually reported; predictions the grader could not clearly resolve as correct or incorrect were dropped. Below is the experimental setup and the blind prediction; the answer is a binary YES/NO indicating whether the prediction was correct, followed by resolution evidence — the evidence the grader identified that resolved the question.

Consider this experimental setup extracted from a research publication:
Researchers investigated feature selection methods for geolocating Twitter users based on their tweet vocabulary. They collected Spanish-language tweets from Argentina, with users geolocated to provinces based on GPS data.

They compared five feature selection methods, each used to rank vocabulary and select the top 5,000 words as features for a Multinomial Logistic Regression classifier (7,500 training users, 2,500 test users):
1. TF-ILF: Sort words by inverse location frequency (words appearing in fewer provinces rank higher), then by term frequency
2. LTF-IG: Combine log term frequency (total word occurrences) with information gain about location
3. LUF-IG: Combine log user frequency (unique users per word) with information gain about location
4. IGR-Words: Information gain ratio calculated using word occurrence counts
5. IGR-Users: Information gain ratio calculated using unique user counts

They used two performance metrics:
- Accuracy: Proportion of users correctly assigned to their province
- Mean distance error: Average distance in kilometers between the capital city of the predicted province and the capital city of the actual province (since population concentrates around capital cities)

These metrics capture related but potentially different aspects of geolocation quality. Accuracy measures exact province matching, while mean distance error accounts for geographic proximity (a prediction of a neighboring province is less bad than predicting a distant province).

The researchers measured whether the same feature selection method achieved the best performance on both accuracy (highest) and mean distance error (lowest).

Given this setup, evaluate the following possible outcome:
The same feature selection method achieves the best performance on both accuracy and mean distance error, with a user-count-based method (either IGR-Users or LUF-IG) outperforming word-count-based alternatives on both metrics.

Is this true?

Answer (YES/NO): YES